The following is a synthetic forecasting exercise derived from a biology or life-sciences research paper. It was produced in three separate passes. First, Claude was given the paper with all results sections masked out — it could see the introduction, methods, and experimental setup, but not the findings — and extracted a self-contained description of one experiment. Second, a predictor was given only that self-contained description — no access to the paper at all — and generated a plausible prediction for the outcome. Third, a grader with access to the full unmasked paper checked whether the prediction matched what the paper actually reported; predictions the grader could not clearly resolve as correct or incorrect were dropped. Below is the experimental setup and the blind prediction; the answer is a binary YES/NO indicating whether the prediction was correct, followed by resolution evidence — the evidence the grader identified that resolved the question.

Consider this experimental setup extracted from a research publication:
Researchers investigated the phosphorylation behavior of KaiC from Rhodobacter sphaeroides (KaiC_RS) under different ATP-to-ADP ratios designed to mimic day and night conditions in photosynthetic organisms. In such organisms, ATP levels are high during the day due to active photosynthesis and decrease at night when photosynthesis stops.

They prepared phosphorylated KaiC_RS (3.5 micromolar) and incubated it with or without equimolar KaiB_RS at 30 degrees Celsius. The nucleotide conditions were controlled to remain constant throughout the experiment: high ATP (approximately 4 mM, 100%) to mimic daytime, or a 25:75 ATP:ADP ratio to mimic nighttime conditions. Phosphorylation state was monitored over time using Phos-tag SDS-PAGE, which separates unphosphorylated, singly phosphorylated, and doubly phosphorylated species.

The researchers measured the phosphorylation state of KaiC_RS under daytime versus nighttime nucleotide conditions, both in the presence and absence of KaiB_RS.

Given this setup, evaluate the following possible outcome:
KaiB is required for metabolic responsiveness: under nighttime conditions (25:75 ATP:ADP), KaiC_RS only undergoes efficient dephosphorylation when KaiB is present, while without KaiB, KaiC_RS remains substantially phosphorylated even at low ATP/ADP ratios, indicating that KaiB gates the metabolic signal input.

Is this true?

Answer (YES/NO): YES